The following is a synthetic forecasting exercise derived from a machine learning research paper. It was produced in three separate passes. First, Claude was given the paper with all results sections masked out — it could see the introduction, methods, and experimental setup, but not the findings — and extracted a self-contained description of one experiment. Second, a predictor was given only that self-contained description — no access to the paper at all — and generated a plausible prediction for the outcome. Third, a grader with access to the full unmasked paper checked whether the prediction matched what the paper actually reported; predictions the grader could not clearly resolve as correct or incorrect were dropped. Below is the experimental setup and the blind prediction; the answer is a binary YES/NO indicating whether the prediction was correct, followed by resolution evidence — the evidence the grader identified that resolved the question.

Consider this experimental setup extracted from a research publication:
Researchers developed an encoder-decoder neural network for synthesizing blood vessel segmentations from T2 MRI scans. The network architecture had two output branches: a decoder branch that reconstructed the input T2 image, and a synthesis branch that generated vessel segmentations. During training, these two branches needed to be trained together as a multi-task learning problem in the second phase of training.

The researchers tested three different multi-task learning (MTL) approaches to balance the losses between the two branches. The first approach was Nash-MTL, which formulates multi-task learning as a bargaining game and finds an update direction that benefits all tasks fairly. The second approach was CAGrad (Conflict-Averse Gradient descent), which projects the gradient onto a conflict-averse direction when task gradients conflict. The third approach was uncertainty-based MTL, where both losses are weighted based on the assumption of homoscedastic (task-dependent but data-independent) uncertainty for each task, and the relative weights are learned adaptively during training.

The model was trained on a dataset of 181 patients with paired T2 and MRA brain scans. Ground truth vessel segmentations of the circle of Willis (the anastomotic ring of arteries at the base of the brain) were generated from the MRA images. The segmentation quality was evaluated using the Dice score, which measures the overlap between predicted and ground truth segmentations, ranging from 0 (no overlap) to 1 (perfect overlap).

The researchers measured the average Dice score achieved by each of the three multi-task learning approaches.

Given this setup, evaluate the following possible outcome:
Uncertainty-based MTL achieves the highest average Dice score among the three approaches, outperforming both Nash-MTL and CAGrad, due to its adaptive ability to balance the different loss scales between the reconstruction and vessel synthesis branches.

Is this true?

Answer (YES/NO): YES